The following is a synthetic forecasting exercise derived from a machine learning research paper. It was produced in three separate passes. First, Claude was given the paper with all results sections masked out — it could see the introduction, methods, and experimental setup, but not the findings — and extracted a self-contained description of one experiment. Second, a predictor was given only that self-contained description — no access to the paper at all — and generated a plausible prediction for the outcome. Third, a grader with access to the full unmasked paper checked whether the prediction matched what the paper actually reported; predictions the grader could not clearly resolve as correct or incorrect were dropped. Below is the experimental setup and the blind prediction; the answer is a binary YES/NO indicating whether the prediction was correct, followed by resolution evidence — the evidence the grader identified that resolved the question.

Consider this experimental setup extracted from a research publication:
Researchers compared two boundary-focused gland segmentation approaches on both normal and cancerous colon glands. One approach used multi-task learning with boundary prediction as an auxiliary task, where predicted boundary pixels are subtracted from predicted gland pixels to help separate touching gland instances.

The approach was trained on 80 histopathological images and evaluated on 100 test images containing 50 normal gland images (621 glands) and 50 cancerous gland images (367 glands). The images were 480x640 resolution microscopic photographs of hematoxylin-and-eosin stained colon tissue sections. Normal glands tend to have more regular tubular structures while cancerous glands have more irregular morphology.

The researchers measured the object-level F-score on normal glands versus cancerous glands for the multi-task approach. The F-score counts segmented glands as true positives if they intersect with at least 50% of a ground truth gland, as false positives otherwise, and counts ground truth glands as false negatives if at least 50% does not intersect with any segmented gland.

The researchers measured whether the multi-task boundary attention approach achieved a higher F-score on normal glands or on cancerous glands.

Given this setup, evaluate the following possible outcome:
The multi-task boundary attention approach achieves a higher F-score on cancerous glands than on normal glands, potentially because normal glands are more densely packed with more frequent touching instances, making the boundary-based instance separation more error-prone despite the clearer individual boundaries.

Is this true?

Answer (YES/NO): NO